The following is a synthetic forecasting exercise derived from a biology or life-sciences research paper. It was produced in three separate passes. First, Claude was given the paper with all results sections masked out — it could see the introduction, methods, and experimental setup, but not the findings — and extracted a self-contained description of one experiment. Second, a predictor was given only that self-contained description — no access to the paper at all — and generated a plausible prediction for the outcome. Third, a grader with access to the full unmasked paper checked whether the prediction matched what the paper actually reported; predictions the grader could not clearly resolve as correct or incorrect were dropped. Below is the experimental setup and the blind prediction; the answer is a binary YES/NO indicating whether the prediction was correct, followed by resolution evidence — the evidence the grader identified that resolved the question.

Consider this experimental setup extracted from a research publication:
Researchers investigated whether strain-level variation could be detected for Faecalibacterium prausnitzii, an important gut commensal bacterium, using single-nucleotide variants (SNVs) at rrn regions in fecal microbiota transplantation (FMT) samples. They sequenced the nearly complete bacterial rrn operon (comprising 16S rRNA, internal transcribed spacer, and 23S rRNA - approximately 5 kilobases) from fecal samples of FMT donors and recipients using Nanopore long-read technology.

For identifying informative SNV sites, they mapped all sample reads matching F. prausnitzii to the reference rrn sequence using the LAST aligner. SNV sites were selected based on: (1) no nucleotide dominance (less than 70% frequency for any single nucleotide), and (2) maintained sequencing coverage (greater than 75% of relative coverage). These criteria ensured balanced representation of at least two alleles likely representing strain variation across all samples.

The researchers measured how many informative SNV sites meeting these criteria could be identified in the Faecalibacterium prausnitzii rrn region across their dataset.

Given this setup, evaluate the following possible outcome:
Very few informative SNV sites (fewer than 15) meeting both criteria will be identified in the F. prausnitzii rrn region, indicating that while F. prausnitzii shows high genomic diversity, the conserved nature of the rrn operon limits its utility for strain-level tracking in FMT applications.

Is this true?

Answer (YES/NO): YES